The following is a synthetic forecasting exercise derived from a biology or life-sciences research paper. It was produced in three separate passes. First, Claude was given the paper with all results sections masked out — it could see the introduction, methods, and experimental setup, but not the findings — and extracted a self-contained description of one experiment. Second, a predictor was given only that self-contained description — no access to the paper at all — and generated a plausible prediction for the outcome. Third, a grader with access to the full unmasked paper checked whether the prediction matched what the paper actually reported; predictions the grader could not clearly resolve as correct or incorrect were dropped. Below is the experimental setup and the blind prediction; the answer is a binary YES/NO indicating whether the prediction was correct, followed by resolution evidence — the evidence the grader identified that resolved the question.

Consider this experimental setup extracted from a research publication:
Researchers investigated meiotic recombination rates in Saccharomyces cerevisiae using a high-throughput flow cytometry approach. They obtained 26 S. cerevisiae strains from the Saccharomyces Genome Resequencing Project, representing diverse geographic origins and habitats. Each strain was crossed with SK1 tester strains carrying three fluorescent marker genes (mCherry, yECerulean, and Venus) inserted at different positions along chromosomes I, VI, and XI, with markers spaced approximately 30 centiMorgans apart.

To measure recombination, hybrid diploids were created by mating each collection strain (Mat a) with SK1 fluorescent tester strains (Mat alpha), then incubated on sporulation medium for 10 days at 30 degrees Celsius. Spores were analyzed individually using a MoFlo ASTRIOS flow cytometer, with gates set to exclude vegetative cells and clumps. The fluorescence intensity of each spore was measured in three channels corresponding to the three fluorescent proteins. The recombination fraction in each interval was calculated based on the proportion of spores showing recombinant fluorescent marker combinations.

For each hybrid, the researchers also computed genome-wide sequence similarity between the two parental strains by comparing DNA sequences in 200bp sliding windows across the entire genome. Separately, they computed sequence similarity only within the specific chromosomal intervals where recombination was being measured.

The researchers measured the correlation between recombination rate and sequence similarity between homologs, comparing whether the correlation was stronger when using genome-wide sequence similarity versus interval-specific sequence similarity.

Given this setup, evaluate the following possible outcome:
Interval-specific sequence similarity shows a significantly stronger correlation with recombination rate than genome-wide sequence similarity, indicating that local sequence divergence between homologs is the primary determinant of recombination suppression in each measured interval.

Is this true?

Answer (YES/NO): NO